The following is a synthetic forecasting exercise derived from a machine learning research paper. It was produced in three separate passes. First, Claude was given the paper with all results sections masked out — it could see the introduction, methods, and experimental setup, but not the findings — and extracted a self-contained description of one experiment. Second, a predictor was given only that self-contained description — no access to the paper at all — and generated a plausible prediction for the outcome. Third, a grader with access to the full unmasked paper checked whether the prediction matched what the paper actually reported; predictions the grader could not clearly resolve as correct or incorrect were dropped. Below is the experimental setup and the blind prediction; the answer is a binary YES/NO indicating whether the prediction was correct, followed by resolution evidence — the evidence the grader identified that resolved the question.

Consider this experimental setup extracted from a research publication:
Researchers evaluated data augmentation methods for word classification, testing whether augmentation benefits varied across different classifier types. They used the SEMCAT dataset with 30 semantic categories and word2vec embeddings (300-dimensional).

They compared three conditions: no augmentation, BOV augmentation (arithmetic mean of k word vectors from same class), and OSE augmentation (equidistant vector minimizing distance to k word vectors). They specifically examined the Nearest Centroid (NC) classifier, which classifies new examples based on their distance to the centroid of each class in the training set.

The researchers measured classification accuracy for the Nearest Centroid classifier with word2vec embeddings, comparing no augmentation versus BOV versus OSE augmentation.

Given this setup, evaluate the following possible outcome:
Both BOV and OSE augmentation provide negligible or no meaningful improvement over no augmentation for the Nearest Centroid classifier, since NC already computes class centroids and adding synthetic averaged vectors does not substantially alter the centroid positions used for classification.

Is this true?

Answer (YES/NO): NO